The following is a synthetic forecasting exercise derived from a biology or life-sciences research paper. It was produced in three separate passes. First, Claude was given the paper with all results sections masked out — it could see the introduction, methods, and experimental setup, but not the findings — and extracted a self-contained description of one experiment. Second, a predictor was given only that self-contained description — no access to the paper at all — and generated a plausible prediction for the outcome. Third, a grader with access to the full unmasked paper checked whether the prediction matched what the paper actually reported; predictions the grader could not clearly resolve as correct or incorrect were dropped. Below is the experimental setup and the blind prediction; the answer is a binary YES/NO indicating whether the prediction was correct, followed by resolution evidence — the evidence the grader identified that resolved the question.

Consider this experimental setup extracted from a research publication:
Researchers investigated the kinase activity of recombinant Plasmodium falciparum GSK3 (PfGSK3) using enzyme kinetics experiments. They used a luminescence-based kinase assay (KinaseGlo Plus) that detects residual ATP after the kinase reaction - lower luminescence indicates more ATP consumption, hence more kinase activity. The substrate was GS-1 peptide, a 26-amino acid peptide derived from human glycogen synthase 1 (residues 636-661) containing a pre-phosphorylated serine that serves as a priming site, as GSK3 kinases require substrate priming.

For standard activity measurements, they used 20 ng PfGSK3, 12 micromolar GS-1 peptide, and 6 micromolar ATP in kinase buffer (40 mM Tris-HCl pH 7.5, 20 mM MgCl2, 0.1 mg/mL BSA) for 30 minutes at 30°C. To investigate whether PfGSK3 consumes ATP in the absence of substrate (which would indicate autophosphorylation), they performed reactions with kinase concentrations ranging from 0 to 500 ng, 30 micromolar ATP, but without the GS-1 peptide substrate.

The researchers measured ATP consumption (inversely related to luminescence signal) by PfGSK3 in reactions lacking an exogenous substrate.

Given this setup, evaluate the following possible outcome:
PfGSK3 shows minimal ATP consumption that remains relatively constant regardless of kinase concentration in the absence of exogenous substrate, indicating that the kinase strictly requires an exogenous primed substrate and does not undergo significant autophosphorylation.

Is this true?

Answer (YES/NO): NO